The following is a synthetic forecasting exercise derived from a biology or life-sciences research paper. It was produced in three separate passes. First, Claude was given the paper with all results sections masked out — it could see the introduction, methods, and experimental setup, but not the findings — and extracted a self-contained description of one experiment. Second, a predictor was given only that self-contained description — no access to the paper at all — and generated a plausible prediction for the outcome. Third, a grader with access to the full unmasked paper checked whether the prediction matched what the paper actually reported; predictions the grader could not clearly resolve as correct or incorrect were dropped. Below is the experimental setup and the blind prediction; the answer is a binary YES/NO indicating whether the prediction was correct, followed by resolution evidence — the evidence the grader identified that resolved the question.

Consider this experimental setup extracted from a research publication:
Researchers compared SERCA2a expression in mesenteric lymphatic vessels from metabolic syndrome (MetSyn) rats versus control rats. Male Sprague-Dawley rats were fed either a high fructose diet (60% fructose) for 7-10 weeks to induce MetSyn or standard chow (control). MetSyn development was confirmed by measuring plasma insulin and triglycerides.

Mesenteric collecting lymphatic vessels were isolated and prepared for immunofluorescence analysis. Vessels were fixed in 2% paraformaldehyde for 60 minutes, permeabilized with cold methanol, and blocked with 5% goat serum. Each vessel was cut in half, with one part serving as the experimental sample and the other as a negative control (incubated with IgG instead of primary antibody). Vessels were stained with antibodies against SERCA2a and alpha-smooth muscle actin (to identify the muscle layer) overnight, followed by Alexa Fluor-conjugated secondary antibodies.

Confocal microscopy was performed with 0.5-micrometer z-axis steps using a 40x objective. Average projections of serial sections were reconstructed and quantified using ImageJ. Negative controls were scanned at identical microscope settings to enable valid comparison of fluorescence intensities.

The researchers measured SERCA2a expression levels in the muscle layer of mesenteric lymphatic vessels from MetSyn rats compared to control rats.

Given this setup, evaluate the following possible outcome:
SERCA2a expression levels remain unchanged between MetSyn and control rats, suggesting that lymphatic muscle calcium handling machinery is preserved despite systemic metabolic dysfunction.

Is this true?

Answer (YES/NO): NO